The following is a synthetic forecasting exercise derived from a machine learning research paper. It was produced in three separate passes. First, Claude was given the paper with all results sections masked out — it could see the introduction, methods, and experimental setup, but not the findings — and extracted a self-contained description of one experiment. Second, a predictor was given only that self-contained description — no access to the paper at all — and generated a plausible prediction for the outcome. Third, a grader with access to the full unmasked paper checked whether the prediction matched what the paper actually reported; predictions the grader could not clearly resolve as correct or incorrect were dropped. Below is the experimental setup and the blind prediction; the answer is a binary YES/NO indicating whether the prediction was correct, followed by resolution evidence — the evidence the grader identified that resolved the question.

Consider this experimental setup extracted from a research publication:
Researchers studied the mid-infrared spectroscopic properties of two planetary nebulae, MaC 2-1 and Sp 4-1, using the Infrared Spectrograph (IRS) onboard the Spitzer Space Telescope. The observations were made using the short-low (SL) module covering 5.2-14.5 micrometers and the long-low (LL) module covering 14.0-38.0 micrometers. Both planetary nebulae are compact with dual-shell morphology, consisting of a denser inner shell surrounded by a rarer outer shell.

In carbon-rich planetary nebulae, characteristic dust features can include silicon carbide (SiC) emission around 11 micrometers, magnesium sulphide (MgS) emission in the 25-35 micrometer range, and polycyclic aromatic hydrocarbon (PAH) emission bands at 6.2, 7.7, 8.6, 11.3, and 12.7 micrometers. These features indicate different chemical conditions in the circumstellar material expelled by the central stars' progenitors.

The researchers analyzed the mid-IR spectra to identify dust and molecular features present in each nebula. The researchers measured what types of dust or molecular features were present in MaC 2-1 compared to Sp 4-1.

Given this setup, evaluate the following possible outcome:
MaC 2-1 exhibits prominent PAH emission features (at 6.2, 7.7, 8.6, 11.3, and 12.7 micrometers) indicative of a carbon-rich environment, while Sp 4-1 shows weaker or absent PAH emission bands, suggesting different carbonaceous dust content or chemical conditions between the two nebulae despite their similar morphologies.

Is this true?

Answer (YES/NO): NO